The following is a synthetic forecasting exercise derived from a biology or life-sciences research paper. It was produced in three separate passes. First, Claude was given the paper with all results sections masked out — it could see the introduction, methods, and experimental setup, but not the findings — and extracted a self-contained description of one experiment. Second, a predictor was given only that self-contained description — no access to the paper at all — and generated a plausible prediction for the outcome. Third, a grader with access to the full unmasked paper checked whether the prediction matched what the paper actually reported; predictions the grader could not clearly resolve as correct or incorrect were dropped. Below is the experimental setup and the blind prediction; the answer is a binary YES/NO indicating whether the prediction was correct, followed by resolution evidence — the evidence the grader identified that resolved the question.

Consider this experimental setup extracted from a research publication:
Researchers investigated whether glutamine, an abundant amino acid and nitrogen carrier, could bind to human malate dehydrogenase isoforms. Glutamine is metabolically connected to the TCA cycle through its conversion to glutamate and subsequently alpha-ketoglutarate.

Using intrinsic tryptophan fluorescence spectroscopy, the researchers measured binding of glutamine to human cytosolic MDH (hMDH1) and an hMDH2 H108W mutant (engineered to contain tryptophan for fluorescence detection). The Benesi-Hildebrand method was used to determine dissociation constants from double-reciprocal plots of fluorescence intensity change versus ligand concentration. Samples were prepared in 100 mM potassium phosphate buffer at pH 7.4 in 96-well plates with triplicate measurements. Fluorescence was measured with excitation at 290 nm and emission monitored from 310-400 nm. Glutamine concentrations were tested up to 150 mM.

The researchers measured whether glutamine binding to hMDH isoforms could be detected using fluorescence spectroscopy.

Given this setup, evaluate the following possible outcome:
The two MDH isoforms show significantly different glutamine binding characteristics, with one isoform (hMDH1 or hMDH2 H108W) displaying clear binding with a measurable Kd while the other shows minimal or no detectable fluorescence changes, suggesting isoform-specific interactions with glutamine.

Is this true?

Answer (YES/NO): NO